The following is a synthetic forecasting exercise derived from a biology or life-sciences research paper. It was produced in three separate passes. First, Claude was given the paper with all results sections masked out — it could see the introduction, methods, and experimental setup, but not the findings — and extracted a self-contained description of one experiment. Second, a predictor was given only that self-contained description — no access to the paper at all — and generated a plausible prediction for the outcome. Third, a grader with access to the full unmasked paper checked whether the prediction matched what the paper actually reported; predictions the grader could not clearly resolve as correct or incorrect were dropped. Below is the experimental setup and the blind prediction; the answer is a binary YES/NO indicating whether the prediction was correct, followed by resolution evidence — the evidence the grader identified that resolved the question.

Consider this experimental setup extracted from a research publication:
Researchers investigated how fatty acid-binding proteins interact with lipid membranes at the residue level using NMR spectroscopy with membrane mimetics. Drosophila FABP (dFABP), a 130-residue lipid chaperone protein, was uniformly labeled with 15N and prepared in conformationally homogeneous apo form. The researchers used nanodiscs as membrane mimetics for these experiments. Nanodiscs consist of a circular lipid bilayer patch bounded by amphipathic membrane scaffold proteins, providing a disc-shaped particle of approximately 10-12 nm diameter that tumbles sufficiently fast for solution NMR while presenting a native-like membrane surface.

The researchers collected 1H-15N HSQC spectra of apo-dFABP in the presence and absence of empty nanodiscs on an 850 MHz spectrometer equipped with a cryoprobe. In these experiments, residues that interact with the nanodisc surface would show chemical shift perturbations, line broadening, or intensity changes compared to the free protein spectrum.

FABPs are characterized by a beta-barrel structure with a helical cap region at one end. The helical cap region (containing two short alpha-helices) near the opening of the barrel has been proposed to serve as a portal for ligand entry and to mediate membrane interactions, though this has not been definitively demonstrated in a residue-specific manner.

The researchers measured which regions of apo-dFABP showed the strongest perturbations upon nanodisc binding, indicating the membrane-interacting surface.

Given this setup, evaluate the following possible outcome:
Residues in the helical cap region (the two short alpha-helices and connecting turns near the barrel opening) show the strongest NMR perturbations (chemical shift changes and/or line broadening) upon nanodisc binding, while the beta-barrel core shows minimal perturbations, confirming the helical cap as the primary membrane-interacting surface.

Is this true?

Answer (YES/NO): NO